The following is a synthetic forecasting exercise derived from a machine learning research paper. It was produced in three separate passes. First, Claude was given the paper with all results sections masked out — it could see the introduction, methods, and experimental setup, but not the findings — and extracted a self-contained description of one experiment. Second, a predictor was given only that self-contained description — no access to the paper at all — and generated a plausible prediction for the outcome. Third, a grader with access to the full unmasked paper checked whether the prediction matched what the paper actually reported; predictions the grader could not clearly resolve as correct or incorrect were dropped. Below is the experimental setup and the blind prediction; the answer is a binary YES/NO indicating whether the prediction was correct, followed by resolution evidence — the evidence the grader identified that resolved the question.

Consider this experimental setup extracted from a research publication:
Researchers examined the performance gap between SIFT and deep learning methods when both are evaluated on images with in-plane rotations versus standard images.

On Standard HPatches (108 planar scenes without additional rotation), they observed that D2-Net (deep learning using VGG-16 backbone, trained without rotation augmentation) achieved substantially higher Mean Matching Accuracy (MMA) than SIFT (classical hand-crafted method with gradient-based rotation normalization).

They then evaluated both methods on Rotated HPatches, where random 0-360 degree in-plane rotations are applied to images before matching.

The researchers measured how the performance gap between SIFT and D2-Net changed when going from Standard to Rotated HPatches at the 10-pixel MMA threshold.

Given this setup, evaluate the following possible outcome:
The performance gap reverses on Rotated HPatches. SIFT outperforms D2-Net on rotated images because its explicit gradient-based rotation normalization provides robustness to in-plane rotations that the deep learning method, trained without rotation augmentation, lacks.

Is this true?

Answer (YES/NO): YES